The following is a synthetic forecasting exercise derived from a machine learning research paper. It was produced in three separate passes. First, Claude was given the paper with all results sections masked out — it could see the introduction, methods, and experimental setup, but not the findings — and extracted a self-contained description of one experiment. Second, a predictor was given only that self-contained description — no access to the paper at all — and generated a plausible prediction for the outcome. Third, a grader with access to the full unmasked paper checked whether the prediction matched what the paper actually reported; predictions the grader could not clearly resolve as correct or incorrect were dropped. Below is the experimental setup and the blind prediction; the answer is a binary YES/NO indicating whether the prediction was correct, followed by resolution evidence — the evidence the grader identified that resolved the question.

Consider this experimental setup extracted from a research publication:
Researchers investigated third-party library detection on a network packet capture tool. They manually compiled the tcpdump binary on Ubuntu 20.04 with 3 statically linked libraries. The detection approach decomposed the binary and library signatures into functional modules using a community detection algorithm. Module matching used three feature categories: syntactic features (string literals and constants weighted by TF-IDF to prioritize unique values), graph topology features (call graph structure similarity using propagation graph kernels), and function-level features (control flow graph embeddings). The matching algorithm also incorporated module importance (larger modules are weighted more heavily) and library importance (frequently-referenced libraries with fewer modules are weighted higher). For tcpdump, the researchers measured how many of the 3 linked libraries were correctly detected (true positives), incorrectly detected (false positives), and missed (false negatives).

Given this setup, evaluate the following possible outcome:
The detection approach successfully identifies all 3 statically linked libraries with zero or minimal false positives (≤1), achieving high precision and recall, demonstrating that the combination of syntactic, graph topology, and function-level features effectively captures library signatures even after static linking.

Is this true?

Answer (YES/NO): YES